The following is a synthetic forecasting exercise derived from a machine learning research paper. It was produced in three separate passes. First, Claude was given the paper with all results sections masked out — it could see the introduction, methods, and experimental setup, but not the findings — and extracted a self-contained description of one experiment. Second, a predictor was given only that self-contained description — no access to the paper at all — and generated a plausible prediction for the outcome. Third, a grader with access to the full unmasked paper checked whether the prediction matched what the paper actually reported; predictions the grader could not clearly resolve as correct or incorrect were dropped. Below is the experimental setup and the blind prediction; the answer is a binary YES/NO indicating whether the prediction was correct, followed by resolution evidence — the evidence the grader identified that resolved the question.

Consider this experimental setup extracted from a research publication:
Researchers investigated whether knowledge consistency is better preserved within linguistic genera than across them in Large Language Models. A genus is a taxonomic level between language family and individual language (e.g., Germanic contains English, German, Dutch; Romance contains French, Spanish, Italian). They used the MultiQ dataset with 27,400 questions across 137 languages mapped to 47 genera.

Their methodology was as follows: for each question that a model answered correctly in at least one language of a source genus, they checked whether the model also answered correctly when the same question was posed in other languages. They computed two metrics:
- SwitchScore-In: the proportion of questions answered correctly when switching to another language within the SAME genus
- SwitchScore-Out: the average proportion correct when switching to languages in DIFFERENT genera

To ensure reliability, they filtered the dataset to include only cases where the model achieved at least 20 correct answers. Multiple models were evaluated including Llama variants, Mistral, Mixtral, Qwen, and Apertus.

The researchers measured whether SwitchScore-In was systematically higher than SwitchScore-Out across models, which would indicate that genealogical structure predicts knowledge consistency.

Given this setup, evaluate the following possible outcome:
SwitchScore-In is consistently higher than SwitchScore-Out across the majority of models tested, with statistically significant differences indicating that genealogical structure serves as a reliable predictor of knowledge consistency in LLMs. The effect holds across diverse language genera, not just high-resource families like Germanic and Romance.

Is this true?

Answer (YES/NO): NO